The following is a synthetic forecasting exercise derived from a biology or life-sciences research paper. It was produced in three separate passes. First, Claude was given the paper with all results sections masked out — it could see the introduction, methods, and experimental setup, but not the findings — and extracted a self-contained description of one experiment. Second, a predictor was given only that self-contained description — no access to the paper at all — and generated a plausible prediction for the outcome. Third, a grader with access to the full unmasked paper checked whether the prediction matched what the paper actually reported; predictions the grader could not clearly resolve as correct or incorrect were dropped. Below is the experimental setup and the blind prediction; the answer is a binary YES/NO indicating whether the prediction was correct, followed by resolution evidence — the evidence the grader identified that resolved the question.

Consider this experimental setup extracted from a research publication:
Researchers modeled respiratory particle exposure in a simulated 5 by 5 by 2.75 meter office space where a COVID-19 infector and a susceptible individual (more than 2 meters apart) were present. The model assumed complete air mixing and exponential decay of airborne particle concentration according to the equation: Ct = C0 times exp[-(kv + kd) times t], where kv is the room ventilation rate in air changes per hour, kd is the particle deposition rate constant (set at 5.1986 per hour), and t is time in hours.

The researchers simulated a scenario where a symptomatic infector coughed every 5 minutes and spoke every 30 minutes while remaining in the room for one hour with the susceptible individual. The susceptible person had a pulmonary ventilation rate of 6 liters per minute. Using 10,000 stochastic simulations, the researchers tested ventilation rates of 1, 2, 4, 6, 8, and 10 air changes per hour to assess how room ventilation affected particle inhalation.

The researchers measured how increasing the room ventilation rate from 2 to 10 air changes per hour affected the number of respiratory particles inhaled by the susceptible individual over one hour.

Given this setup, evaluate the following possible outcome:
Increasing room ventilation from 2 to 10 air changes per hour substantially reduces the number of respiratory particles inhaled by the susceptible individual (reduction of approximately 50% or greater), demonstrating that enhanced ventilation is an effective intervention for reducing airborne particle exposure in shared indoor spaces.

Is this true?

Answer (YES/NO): NO